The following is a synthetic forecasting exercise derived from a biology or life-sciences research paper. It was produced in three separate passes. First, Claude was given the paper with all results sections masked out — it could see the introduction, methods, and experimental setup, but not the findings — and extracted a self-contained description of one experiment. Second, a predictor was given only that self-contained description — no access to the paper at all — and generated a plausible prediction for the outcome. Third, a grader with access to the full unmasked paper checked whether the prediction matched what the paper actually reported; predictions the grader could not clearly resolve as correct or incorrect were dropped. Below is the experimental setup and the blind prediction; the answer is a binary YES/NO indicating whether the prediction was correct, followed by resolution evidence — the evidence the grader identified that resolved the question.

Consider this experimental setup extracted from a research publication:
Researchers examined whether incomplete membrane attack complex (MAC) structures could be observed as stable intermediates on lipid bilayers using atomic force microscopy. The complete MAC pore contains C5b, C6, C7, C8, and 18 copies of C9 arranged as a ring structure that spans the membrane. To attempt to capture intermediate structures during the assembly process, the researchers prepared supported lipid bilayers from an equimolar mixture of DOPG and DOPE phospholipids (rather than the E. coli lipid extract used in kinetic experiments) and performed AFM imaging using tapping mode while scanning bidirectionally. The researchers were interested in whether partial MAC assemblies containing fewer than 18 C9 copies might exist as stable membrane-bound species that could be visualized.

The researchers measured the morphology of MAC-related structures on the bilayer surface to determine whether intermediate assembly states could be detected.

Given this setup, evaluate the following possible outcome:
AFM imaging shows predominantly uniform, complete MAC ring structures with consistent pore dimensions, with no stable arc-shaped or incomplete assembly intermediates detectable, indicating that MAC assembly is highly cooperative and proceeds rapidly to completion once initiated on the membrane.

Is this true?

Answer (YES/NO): YES